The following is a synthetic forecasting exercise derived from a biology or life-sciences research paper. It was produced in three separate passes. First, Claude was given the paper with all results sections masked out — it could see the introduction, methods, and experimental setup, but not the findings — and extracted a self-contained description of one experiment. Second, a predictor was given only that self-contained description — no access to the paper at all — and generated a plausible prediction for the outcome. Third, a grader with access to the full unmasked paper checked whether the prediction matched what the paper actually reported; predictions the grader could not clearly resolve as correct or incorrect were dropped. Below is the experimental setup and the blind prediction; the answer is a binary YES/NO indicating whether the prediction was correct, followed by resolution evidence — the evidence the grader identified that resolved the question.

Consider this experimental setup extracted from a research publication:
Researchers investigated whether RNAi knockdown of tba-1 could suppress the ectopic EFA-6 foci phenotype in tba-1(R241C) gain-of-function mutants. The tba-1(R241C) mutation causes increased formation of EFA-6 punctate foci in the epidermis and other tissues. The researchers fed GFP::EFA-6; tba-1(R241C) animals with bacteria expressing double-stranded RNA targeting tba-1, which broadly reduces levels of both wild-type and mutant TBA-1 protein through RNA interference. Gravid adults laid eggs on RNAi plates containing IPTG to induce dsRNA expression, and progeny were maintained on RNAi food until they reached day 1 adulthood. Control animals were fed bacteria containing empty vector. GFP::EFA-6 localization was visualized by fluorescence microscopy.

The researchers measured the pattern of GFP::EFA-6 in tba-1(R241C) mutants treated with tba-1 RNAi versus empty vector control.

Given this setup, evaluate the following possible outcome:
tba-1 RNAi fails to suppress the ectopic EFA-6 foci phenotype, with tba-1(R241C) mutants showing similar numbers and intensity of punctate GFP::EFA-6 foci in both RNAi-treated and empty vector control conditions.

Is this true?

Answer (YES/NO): NO